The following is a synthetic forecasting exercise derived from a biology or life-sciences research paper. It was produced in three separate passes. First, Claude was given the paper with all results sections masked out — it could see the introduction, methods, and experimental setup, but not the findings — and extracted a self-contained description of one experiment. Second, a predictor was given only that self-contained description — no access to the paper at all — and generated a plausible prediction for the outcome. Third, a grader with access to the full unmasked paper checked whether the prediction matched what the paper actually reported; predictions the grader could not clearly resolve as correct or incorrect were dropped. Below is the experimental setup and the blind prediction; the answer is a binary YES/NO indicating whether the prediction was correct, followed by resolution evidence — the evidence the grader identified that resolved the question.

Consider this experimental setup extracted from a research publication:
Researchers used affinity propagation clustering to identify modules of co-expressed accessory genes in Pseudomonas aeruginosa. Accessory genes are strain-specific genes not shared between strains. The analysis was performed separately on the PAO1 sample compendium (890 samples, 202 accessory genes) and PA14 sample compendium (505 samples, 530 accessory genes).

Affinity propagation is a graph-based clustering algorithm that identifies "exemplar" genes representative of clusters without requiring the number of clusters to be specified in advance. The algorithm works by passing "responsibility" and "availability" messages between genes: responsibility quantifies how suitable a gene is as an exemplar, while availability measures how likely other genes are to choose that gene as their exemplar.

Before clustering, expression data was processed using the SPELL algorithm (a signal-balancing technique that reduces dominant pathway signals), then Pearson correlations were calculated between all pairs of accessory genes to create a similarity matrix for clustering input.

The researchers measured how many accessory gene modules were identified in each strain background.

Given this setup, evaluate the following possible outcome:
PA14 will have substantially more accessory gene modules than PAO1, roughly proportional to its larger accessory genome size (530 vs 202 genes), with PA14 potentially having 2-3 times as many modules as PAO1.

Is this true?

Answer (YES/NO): YES